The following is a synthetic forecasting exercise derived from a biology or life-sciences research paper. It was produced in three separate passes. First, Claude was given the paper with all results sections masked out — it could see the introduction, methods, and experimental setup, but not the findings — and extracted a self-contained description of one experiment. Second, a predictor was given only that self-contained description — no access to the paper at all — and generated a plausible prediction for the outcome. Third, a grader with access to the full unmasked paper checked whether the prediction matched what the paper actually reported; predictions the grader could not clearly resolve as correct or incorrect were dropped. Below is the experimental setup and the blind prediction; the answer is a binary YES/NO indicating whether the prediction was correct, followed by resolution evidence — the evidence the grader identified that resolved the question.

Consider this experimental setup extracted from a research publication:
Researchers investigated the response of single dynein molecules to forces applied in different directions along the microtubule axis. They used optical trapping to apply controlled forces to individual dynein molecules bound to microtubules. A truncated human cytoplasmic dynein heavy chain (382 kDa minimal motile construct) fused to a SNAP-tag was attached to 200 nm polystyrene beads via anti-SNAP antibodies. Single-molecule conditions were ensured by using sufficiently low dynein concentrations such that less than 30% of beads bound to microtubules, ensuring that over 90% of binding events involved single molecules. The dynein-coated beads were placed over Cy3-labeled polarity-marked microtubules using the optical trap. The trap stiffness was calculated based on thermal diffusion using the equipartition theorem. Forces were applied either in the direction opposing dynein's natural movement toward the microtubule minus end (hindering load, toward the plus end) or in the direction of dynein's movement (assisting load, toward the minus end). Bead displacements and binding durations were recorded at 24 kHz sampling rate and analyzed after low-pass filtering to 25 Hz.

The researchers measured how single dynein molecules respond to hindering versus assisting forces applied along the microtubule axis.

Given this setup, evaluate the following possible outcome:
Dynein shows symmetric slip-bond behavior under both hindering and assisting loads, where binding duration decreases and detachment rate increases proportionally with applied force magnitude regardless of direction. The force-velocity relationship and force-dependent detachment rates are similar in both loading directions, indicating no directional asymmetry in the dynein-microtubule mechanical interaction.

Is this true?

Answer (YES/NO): NO